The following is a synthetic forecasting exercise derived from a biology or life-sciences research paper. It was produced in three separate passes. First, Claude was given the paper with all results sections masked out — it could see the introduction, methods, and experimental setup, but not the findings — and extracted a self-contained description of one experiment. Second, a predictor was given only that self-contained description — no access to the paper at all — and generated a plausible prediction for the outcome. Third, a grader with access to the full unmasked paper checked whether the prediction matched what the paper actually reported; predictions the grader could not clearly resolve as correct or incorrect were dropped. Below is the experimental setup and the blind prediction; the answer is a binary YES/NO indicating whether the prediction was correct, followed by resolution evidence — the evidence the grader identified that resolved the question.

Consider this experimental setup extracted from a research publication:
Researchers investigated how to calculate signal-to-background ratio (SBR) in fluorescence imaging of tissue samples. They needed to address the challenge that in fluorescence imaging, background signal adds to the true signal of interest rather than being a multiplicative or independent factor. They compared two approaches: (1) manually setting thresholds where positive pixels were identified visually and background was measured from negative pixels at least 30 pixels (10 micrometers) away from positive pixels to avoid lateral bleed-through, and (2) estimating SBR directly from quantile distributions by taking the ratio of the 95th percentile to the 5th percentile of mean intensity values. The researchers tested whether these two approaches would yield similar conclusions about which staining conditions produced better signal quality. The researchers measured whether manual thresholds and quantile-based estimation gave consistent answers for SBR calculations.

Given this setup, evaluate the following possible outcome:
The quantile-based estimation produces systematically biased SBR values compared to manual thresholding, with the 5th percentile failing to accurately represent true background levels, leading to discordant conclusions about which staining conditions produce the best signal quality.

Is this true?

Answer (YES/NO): NO